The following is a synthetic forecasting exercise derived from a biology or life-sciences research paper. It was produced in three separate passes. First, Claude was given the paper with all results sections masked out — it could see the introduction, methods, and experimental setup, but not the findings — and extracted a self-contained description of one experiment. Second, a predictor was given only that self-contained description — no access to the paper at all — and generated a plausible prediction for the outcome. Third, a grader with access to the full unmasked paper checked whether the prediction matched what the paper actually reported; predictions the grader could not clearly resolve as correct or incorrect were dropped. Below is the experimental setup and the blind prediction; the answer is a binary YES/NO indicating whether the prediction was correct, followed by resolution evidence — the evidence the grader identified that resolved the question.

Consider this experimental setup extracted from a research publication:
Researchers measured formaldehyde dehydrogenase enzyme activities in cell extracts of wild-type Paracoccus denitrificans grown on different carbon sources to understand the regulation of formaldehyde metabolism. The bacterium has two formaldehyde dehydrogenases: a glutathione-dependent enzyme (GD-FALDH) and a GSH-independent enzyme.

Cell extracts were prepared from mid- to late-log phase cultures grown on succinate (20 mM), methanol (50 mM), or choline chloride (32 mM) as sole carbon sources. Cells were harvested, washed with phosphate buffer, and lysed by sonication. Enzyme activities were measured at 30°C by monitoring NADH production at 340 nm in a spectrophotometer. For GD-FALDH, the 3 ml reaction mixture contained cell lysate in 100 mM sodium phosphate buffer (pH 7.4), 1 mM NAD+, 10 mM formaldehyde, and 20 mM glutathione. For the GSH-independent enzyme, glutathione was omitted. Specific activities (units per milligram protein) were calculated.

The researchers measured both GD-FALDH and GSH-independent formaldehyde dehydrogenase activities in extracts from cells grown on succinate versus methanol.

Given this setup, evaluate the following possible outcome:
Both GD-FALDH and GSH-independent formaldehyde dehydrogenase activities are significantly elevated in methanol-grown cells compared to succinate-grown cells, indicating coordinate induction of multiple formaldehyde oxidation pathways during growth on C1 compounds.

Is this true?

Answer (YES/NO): NO